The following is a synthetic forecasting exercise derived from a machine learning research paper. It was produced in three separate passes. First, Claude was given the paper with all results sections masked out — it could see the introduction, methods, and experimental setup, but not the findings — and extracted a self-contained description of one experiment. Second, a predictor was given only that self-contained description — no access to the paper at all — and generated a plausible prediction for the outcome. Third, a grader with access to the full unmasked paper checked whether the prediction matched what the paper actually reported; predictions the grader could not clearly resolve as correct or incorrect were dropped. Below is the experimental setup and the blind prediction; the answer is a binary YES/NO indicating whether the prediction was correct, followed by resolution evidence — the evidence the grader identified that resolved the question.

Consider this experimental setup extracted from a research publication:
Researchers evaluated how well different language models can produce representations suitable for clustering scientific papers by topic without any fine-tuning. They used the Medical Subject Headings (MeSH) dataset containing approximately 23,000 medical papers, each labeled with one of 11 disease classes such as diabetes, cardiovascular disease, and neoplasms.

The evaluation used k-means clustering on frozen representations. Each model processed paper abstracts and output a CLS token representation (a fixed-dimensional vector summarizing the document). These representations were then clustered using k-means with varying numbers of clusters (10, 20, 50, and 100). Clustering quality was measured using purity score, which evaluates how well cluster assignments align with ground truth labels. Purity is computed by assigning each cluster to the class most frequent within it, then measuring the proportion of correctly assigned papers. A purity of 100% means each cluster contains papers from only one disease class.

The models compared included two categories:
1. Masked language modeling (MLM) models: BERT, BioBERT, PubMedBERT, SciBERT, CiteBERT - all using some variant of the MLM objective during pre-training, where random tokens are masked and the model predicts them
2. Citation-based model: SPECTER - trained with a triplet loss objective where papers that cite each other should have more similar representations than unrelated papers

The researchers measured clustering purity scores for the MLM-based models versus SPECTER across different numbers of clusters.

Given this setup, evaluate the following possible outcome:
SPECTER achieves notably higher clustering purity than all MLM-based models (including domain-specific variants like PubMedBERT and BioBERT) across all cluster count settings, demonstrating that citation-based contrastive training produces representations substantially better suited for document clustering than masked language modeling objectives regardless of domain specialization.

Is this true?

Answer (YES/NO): YES